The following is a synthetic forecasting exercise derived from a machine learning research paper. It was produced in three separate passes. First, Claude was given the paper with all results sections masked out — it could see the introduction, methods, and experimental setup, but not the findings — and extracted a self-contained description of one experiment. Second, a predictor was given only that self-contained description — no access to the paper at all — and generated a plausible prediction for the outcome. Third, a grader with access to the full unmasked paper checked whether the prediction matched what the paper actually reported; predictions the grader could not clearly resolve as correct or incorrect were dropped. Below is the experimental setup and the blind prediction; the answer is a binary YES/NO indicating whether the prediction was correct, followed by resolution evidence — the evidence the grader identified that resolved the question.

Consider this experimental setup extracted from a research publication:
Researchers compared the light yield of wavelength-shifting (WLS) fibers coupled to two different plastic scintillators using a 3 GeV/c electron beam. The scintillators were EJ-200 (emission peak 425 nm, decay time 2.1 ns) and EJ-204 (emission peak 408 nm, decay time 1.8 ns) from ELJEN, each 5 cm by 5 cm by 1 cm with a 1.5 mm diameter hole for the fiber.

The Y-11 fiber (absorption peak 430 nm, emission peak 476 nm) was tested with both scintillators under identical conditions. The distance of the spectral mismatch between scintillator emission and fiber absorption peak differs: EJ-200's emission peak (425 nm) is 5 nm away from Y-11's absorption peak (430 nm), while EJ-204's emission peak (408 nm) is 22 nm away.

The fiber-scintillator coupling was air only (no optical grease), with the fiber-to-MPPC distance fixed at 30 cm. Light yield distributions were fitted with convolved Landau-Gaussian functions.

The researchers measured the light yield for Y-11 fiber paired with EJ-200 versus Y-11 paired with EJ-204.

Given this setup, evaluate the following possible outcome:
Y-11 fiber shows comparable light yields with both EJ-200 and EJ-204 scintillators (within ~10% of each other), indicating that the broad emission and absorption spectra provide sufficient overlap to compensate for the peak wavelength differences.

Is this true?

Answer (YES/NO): YES